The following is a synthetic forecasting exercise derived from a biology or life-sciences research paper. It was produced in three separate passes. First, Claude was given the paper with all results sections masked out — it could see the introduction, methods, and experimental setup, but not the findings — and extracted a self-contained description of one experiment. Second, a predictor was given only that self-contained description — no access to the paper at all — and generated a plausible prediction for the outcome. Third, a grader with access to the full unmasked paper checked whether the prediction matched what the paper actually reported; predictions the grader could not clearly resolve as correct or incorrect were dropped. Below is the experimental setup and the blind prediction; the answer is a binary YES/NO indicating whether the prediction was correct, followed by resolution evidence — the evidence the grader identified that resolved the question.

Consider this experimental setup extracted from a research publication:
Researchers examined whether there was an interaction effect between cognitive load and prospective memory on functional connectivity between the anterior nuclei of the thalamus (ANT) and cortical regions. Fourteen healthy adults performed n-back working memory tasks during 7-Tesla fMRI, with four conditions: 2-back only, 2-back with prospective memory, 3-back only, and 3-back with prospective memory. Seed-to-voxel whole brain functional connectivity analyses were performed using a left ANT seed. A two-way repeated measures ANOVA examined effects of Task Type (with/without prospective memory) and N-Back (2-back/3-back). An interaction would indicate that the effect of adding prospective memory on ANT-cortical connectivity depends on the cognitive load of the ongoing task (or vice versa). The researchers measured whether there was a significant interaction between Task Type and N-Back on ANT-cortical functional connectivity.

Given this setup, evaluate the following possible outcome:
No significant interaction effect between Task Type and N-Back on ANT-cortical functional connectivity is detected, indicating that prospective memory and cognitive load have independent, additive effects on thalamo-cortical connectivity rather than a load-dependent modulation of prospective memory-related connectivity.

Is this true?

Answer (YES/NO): NO